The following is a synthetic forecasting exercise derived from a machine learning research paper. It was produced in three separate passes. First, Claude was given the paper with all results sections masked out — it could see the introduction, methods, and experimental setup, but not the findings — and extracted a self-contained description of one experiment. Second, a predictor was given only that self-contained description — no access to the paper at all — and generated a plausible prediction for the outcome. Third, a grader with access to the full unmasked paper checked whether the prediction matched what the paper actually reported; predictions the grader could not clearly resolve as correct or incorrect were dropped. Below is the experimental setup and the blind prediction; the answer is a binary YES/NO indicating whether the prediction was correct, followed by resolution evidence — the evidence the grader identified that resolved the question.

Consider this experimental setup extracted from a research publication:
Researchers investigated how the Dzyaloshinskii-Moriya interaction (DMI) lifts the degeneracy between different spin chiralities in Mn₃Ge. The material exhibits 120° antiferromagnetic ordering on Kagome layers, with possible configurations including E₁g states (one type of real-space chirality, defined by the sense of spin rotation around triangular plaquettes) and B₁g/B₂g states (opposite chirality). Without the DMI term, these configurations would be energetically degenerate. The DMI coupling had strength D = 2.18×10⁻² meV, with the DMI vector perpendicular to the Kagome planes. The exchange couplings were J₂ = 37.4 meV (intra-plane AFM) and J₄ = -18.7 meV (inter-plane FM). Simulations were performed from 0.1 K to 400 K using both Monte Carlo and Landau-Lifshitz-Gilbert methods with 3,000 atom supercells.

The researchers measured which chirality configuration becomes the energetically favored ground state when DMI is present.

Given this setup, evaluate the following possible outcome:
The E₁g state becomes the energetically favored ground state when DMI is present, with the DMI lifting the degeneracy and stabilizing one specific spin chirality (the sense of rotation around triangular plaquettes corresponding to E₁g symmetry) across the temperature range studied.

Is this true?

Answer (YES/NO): YES